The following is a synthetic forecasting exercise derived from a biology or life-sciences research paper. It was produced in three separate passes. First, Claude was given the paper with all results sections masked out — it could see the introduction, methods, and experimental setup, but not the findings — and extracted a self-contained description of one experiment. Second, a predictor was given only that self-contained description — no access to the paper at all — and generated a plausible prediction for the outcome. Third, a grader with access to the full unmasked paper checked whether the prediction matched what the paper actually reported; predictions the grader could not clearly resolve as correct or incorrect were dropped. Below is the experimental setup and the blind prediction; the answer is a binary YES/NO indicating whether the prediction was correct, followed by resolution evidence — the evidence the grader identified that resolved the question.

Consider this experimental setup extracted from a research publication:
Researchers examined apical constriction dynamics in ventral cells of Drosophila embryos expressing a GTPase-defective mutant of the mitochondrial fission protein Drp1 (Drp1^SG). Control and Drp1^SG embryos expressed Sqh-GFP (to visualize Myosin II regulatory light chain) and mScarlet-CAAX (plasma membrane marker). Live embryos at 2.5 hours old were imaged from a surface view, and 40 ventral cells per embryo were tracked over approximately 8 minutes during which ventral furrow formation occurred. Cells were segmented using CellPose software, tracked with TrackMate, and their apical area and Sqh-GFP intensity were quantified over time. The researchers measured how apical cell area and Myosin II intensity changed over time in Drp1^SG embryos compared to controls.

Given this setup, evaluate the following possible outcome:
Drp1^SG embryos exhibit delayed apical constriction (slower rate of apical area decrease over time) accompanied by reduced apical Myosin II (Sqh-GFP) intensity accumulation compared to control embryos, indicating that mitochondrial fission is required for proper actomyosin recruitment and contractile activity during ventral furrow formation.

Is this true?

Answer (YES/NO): YES